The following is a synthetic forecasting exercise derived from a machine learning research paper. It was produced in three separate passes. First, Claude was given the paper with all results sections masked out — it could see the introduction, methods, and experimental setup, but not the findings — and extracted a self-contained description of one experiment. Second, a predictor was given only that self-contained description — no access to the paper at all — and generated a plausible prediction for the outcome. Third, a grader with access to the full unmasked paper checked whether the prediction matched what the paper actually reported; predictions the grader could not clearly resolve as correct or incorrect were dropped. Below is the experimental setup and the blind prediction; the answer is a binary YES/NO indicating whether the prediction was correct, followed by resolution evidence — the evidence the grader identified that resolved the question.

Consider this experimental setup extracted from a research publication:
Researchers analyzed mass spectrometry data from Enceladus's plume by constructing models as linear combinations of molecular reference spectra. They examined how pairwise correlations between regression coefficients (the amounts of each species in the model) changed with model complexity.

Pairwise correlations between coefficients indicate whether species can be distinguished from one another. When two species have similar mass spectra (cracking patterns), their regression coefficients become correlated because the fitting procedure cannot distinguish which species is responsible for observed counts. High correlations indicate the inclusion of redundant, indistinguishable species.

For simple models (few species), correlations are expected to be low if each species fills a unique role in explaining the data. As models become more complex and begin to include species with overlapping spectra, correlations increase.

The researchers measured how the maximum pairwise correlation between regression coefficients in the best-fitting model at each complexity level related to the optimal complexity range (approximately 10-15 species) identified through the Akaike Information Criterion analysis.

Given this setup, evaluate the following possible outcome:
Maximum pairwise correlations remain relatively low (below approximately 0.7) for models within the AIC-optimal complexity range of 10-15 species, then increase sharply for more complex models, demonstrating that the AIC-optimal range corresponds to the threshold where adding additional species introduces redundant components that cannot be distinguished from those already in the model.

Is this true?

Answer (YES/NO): NO